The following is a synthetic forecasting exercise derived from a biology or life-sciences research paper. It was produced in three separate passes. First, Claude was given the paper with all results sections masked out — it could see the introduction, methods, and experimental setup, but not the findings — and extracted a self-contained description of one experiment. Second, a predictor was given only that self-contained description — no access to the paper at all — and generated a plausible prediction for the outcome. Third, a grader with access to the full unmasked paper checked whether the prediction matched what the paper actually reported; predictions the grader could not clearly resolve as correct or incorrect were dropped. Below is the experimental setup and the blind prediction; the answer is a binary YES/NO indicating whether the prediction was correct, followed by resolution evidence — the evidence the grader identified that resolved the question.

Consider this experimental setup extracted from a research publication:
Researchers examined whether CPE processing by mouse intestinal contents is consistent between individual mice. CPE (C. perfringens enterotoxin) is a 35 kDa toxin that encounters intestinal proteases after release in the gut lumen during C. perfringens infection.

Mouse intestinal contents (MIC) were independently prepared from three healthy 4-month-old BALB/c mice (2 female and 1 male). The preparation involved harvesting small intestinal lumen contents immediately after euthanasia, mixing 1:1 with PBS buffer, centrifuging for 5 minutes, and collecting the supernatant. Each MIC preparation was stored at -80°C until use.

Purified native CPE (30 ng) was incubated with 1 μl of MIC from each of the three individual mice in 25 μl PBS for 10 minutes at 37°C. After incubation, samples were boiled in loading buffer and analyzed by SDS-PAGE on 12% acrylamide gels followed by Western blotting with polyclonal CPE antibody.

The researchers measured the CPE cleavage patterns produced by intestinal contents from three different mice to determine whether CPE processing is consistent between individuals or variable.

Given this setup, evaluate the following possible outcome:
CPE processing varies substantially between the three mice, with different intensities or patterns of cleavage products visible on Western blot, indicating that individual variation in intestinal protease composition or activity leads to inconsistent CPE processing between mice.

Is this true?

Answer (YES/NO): NO